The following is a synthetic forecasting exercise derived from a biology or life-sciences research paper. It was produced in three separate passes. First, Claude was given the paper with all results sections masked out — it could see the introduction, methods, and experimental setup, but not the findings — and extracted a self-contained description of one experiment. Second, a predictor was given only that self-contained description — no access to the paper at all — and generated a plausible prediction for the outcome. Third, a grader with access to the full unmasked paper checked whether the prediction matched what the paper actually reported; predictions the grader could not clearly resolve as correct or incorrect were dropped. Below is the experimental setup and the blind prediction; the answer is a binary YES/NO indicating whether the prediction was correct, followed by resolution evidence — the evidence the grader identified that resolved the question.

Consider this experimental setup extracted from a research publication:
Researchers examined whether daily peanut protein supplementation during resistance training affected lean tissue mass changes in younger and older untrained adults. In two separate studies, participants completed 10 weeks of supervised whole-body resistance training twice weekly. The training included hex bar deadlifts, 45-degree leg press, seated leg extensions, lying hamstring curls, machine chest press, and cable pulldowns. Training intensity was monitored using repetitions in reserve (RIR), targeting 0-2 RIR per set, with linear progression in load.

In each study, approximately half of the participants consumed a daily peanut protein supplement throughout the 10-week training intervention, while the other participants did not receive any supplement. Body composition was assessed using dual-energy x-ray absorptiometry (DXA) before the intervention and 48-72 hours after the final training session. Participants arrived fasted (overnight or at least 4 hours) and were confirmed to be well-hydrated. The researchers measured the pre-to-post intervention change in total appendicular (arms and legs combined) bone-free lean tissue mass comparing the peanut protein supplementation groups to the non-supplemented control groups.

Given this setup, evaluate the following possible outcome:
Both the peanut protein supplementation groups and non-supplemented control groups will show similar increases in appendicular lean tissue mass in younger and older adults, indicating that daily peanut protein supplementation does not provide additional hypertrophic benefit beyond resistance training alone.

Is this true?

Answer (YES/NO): YES